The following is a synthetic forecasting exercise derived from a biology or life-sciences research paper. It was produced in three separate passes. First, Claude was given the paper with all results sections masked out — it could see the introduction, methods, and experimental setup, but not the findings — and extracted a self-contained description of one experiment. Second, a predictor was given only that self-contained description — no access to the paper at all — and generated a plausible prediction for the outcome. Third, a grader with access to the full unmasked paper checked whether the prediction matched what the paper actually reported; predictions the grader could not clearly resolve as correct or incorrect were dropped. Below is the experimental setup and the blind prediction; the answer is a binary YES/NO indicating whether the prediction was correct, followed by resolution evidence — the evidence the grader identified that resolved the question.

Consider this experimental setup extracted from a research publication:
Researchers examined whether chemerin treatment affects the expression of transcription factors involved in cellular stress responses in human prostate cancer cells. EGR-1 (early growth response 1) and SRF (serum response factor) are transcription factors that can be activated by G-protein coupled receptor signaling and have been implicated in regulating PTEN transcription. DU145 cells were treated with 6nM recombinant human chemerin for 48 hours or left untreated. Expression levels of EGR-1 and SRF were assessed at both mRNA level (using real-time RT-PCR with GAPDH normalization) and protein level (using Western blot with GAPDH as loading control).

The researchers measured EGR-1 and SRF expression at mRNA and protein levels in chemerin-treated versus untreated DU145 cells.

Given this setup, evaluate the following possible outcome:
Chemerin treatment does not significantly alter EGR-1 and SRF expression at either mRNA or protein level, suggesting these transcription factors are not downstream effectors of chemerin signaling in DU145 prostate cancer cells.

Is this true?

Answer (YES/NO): NO